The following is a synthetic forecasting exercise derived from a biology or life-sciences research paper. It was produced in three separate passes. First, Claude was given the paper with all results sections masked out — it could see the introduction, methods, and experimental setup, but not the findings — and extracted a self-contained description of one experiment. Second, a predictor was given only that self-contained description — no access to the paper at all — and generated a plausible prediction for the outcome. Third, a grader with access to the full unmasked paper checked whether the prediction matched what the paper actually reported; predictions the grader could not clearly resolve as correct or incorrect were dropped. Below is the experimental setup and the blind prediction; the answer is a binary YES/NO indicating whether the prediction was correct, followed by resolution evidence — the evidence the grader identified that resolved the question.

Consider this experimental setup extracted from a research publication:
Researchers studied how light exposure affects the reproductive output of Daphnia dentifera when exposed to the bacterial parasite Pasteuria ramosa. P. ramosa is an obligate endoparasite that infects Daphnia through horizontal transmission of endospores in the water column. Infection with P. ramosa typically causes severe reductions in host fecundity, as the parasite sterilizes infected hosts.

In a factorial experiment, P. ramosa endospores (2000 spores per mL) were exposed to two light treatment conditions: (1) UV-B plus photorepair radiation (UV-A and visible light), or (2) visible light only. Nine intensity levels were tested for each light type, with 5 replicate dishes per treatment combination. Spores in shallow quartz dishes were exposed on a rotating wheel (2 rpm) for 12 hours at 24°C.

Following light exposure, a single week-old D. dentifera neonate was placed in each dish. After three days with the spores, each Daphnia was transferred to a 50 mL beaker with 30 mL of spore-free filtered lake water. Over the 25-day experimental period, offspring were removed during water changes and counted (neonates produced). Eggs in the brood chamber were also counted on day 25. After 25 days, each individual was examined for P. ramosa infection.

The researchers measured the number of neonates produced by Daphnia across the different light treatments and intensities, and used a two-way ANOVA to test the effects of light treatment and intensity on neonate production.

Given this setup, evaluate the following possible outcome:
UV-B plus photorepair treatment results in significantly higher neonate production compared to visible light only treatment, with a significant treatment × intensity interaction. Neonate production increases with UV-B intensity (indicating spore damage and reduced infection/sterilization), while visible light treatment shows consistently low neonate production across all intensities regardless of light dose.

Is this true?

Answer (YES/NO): NO